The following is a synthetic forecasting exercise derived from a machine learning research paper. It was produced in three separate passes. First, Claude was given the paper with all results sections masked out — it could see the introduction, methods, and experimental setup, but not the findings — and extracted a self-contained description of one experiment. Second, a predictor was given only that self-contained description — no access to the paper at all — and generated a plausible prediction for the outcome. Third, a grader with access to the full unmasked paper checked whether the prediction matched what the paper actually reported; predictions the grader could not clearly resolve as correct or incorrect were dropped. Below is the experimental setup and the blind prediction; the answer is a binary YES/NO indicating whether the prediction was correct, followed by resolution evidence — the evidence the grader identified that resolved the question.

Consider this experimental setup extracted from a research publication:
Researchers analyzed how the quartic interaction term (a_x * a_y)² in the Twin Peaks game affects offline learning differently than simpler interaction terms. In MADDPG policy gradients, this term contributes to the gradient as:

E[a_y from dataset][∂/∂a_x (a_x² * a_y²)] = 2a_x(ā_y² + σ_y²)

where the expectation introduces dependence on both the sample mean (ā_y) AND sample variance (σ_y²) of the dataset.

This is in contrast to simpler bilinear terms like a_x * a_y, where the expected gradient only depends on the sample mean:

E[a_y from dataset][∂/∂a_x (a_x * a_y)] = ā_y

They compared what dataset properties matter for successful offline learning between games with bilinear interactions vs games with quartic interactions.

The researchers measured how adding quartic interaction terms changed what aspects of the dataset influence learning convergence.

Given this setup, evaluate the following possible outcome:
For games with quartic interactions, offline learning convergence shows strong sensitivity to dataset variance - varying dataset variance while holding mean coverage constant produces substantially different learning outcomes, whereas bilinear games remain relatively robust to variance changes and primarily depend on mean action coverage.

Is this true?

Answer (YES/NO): YES